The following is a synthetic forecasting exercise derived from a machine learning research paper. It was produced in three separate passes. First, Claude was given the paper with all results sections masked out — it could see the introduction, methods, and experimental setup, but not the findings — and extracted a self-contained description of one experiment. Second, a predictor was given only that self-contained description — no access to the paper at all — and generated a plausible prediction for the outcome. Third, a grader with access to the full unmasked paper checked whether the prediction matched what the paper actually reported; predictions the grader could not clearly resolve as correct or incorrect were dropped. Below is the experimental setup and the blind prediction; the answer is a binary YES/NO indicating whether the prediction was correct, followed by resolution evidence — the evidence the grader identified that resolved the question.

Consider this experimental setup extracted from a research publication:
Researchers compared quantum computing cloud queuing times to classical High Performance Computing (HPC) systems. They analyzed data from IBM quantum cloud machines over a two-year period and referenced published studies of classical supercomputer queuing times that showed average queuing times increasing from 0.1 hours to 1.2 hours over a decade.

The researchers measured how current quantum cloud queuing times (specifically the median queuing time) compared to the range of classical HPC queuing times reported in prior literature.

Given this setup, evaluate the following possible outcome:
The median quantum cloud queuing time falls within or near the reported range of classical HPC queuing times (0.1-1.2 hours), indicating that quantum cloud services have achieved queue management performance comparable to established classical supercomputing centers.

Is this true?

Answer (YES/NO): YES